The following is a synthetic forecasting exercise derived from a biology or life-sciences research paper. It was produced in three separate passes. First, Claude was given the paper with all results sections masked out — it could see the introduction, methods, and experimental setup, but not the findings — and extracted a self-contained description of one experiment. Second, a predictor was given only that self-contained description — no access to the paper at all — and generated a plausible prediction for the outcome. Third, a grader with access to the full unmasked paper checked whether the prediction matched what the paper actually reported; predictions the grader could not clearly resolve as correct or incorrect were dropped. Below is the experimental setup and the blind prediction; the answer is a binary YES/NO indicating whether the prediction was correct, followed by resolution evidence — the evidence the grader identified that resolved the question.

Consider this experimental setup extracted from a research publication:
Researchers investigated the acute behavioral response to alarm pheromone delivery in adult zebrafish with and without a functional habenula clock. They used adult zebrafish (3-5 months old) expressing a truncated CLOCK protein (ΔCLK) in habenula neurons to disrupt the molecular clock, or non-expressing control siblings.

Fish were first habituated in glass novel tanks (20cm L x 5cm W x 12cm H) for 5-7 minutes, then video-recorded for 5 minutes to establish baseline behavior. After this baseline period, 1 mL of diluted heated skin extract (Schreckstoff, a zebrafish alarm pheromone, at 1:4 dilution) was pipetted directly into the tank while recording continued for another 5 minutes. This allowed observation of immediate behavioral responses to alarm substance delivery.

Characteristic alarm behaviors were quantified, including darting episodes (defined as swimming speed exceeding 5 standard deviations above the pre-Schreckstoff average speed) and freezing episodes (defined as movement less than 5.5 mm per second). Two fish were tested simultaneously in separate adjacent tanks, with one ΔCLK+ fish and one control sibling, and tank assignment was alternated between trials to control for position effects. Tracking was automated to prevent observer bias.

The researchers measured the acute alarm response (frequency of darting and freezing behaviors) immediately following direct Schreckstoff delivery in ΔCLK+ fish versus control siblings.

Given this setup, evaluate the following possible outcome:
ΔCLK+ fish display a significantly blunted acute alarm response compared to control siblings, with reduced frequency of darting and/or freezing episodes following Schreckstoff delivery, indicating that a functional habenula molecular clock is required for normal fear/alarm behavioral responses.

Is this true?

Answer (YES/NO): NO